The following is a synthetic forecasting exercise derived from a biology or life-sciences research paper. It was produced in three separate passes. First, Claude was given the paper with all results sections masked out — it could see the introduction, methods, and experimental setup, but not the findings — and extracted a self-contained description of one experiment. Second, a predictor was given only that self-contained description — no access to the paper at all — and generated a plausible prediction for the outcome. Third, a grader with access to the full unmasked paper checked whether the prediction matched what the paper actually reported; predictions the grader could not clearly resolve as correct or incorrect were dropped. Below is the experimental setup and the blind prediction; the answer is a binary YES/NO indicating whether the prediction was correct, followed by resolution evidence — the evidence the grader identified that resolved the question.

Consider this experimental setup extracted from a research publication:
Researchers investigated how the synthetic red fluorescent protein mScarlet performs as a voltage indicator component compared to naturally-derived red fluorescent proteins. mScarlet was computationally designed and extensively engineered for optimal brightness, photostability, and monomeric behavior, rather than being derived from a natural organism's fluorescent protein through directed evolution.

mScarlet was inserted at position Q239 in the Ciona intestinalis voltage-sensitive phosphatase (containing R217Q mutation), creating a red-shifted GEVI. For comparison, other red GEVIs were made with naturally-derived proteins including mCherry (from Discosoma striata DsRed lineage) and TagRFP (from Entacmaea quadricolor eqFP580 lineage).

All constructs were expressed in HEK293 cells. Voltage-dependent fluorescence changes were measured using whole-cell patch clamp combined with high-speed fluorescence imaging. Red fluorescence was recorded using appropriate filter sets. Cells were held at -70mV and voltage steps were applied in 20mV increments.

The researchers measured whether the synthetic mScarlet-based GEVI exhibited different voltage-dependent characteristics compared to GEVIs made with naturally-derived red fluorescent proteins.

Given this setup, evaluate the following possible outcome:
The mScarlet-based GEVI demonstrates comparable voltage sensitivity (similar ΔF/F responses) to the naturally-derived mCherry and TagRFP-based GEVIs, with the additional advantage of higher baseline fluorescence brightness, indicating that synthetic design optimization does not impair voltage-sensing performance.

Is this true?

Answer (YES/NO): NO